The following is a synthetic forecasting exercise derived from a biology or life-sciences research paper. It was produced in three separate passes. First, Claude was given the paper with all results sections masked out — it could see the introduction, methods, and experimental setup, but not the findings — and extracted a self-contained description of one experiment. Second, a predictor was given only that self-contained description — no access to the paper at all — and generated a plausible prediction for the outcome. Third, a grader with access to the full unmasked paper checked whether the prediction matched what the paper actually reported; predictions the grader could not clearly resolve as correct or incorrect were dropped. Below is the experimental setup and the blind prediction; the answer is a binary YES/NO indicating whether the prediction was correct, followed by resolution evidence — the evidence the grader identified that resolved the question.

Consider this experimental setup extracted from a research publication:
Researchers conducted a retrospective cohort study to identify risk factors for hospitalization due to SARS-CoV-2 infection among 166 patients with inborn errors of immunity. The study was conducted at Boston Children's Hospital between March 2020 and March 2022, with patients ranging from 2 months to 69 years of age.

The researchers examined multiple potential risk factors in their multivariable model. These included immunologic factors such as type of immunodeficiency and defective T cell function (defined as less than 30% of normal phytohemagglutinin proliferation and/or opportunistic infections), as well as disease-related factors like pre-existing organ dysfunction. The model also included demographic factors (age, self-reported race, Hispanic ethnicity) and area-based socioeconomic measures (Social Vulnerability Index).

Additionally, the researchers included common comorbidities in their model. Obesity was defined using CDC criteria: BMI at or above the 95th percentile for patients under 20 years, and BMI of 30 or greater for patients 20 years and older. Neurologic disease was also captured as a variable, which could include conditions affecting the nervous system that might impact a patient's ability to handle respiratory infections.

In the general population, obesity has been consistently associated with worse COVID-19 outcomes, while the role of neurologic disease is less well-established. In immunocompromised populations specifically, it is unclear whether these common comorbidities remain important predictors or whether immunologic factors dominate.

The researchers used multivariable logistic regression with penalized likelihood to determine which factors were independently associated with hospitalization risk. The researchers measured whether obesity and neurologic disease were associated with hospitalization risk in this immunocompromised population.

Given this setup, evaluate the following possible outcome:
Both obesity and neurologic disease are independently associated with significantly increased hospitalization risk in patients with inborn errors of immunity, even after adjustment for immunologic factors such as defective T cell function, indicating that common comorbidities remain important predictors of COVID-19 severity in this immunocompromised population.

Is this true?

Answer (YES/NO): YES